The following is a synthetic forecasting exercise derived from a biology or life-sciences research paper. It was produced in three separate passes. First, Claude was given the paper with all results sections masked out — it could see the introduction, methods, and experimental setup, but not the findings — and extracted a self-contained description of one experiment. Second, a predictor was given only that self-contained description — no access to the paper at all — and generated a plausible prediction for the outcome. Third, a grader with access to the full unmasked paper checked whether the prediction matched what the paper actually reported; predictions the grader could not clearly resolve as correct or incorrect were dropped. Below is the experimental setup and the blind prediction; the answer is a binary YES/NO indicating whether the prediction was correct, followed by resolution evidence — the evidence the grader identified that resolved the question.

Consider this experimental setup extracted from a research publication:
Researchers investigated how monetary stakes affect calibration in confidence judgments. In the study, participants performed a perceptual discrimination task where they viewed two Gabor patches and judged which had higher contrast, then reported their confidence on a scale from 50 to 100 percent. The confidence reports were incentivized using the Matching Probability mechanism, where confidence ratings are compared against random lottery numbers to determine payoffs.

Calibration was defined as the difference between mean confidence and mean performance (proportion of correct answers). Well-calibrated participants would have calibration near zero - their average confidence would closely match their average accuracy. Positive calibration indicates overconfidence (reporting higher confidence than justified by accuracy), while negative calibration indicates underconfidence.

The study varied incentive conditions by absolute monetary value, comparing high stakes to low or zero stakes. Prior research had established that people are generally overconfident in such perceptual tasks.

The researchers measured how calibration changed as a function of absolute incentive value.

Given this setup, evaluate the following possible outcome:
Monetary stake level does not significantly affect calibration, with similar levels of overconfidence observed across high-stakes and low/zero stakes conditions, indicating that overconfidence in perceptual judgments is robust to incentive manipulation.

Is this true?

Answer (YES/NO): NO